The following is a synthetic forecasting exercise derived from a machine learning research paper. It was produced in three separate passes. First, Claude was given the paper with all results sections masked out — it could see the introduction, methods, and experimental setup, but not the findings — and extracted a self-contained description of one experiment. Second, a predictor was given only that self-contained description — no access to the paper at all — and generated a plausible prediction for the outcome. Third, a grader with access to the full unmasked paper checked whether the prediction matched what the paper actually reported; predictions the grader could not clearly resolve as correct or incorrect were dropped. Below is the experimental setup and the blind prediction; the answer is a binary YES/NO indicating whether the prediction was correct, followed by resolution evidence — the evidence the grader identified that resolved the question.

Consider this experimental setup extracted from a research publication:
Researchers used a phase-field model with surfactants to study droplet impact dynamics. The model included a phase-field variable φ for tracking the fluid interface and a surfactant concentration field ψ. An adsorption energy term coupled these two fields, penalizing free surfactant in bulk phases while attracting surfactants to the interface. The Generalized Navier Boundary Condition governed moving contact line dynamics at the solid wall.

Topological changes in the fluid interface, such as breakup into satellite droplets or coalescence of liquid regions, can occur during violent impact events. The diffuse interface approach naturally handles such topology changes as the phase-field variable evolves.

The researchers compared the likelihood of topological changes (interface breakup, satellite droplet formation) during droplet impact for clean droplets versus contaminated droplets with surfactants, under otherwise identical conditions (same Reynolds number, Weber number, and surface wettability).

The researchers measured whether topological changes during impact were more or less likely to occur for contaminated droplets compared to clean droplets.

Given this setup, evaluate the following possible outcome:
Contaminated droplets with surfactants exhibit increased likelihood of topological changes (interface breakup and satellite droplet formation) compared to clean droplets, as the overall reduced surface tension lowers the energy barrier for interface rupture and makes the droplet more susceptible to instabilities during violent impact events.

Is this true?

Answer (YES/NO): YES